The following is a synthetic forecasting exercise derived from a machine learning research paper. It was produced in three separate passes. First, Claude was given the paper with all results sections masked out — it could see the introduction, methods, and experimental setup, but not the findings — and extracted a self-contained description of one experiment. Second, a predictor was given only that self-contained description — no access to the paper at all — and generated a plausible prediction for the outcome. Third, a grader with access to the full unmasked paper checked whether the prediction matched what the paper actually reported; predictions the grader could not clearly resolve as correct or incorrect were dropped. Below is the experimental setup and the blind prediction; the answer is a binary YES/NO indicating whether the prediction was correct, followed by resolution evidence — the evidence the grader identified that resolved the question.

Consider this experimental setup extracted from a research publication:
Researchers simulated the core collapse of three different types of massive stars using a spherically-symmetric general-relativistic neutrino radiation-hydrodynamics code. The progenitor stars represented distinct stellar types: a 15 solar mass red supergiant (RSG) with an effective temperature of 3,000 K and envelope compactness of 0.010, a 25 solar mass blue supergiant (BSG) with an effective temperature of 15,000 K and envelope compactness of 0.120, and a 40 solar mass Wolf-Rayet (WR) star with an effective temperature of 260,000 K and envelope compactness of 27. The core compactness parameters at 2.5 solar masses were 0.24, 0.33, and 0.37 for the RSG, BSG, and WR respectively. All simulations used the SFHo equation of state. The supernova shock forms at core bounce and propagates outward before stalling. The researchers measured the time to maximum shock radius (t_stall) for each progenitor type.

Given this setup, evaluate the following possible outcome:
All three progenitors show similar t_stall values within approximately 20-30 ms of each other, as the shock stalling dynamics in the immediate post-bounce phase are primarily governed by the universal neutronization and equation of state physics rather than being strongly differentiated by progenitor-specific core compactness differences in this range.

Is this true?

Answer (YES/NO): NO